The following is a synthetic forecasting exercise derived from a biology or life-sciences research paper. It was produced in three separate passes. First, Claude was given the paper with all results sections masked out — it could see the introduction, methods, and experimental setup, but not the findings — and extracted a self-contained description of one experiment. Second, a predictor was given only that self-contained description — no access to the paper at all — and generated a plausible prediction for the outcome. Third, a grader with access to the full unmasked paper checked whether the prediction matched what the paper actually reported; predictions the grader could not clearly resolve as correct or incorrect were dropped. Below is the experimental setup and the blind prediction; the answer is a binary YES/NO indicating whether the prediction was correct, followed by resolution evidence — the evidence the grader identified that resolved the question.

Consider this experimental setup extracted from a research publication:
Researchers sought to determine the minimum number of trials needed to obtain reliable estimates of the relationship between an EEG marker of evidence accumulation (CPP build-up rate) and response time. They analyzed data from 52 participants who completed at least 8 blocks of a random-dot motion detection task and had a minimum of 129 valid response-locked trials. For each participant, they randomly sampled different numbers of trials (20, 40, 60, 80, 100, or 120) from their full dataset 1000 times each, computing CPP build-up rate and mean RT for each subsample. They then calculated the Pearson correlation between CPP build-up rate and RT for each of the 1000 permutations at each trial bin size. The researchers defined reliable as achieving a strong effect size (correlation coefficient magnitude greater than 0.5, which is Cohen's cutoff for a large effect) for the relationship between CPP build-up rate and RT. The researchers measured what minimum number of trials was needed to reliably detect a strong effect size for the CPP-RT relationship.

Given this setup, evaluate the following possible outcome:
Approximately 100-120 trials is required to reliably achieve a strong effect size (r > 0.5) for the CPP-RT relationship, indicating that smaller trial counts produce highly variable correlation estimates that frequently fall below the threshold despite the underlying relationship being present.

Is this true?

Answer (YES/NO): NO